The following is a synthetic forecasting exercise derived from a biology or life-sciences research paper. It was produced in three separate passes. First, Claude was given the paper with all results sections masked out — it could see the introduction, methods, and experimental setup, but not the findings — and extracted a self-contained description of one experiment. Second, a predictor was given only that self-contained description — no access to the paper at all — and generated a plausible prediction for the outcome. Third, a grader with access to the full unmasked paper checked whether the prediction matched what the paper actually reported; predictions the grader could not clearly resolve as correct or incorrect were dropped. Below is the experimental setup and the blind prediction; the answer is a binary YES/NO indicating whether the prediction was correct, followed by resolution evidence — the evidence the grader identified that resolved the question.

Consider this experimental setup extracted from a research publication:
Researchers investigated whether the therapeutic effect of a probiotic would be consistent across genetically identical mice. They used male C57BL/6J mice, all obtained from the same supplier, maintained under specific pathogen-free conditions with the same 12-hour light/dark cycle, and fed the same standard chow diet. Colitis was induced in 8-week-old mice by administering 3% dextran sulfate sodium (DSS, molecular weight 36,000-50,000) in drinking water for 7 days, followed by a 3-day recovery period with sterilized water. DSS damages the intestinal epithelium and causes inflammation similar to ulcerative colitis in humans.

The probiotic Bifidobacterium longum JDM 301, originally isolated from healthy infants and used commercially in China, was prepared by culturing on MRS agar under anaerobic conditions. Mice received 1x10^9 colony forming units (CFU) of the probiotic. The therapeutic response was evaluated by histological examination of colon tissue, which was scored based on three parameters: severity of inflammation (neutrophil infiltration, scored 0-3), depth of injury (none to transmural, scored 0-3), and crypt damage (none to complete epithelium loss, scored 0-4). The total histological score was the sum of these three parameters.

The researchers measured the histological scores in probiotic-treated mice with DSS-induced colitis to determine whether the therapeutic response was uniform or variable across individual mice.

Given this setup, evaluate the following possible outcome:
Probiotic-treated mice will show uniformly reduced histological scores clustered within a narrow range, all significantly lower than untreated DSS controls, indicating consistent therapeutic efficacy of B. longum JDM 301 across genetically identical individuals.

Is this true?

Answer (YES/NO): NO